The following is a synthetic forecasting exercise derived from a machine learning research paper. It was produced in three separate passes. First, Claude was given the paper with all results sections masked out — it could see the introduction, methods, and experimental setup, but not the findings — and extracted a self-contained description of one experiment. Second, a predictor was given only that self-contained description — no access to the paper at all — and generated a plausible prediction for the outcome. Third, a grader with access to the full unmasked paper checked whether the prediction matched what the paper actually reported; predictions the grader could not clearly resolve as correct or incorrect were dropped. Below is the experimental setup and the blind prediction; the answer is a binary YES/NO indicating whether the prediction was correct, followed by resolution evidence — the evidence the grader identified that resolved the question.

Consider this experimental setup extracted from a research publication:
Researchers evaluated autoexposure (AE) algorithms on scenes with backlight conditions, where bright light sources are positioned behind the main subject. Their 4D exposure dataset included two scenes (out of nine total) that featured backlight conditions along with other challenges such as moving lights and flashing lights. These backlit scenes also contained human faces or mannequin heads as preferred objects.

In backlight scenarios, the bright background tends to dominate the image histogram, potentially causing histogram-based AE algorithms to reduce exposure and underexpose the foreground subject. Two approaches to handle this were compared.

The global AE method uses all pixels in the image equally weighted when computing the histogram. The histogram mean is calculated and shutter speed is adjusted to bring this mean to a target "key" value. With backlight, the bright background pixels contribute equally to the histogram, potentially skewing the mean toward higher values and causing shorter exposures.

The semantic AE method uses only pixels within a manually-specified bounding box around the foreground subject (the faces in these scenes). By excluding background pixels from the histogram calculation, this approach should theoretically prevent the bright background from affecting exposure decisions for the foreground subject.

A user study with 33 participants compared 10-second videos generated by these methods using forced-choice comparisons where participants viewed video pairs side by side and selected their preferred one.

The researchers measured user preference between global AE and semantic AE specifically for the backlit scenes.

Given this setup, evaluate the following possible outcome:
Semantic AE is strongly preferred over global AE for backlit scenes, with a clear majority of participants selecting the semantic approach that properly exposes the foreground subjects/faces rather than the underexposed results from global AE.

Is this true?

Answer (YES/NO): NO